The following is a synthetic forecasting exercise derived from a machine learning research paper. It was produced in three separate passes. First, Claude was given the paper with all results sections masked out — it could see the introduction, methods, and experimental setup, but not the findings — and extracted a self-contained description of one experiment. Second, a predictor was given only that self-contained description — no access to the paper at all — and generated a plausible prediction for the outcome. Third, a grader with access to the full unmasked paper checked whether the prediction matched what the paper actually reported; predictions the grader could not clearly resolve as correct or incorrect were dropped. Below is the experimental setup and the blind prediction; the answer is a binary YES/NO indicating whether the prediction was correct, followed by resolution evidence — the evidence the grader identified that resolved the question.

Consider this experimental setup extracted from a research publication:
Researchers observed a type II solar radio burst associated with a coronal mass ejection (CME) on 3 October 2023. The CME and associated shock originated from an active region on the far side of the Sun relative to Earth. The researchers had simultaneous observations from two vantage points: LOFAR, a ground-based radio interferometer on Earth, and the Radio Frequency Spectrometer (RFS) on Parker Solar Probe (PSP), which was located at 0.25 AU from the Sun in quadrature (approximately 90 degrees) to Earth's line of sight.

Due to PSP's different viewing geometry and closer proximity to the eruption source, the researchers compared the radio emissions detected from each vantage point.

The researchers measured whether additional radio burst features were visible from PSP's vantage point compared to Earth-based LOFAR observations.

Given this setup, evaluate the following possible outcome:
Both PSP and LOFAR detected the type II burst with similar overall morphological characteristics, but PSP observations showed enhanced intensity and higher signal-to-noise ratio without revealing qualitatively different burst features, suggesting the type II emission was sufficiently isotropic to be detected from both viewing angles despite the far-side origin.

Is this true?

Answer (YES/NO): NO